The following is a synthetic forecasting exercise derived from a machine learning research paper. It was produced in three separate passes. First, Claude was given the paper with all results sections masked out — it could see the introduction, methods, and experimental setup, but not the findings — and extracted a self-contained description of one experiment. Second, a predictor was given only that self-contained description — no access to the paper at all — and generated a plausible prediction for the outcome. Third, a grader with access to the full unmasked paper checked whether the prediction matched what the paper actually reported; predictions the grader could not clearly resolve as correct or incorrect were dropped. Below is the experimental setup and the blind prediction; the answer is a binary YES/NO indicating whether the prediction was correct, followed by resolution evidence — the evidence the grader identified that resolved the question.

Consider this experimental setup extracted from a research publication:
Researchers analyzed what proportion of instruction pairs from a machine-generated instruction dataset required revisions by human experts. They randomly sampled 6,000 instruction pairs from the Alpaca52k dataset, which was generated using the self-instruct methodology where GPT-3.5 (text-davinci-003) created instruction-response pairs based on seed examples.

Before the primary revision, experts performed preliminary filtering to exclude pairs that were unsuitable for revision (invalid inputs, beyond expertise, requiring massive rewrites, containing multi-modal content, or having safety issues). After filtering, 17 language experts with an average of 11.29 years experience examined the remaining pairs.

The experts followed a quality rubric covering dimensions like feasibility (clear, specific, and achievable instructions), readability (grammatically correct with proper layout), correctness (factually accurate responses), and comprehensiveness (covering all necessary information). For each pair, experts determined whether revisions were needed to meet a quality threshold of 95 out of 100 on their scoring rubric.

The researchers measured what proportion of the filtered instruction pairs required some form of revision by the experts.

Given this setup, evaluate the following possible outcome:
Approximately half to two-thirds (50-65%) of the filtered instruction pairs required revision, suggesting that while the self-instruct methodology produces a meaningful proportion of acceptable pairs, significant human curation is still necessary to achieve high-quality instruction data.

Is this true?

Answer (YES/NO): NO